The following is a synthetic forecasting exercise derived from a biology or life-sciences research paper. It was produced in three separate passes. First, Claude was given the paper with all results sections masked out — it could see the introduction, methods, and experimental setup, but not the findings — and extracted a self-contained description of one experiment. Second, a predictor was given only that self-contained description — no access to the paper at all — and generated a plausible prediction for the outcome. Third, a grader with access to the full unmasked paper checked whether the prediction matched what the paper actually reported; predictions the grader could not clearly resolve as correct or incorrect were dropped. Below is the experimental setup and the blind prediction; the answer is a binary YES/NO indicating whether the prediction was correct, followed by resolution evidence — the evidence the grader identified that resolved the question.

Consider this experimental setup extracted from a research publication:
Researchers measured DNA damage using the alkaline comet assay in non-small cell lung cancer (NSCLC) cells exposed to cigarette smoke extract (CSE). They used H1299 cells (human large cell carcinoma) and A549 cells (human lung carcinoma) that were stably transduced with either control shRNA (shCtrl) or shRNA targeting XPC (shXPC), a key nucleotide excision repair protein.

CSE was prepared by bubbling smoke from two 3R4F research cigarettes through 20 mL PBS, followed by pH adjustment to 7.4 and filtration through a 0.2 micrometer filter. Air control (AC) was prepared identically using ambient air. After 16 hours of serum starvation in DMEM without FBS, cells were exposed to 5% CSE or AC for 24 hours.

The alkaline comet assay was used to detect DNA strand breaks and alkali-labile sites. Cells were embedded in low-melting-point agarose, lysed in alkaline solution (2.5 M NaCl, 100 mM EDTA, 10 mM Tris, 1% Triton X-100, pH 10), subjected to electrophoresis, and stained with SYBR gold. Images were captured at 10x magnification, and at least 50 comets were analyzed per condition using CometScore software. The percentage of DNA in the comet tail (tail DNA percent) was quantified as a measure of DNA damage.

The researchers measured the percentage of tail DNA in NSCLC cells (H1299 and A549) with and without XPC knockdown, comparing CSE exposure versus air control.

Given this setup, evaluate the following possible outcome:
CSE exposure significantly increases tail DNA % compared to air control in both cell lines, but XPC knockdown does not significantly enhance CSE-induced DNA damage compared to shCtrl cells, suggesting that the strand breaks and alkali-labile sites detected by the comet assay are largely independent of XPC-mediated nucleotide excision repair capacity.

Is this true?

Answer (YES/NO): NO